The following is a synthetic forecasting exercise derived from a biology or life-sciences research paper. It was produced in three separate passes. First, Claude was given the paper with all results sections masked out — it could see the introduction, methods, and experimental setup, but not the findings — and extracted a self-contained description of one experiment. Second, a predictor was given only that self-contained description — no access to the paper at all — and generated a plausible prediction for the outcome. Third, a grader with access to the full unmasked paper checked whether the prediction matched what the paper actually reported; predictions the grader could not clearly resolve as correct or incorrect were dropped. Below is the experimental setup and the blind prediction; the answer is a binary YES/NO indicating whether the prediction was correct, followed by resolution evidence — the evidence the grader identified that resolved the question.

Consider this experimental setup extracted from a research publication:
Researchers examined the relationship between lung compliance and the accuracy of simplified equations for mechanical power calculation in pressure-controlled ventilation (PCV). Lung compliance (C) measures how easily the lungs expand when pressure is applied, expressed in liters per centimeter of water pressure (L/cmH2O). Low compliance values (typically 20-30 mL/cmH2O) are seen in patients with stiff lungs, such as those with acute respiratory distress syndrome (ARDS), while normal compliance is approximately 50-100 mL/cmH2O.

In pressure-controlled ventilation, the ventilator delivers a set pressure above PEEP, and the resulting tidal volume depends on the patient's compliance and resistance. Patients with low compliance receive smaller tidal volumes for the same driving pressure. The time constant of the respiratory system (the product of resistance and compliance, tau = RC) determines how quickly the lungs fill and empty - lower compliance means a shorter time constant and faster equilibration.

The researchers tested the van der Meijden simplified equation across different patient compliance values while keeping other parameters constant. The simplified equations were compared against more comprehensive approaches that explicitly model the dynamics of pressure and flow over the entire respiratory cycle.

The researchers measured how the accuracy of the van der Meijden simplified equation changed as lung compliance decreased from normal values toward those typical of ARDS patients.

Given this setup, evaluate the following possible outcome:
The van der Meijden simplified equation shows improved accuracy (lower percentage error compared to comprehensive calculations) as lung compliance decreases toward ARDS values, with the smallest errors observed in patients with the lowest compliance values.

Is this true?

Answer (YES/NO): NO